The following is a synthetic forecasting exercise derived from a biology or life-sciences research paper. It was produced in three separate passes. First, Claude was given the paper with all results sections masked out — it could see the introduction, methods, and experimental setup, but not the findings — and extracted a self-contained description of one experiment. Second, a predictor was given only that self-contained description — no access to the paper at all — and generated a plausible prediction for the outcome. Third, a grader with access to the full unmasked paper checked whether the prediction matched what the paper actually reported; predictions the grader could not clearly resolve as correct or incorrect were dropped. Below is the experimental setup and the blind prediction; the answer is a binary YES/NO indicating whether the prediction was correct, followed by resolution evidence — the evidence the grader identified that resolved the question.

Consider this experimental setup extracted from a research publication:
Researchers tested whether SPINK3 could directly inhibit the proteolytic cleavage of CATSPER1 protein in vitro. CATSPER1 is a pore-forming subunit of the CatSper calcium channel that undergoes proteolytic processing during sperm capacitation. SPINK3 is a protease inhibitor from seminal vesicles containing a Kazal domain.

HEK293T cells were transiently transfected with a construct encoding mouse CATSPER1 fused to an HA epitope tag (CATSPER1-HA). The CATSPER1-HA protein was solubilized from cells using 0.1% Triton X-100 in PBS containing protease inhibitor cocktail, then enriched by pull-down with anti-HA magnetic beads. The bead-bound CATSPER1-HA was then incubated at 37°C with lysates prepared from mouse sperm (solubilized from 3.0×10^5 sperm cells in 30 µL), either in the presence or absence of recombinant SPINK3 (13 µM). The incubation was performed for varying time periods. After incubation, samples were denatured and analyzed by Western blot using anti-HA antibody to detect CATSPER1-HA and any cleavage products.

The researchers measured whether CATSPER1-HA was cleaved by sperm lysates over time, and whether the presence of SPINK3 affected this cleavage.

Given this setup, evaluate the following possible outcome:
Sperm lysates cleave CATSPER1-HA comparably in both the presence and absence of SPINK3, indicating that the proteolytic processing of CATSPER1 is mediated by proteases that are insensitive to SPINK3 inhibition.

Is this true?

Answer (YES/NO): NO